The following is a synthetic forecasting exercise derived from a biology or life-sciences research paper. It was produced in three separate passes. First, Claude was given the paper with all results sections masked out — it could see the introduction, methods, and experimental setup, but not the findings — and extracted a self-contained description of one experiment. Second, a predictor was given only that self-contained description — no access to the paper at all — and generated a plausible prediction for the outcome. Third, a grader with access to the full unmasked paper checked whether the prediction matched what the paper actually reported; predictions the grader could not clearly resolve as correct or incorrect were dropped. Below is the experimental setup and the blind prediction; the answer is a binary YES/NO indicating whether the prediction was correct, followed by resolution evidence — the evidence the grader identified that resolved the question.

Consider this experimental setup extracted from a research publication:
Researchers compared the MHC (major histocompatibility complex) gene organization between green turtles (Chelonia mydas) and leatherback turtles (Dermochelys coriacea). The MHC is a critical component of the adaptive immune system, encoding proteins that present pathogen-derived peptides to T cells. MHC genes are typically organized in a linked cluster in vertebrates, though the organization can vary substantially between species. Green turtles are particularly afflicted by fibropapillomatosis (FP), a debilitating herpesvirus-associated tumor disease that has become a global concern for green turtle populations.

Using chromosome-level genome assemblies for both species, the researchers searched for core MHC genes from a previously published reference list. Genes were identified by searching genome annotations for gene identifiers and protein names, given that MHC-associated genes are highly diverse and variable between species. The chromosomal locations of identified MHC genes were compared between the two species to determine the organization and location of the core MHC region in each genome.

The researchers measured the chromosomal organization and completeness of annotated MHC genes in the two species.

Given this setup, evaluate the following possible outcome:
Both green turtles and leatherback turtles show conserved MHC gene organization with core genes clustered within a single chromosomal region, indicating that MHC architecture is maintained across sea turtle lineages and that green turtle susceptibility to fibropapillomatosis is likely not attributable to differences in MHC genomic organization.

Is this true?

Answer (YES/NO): NO